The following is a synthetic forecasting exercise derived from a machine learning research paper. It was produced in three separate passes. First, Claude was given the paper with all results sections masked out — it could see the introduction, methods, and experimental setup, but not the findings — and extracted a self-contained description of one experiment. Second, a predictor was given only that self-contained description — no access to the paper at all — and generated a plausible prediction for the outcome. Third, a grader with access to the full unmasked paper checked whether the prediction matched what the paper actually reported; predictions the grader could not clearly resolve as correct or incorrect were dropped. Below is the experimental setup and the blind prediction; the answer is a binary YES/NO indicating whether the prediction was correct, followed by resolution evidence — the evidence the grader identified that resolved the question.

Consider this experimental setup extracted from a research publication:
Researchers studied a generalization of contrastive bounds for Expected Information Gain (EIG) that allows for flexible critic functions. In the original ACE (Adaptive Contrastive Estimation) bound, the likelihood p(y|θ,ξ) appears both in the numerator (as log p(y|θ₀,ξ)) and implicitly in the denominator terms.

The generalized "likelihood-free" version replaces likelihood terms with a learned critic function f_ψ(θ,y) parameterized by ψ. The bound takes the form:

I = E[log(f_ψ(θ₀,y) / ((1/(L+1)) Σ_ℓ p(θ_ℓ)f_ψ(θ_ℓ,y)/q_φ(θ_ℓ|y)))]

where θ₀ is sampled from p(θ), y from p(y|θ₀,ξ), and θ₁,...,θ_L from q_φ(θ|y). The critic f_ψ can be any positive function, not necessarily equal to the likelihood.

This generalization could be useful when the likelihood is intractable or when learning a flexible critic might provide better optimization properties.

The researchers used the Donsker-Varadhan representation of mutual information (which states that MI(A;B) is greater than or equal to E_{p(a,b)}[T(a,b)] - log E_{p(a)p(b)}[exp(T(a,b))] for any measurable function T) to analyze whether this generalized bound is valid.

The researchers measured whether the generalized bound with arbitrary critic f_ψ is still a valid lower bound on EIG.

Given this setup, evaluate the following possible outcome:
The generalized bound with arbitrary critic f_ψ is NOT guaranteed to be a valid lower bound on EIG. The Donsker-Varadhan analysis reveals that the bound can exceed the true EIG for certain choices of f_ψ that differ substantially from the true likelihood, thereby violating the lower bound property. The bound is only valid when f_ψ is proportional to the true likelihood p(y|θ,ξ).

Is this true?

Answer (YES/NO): NO